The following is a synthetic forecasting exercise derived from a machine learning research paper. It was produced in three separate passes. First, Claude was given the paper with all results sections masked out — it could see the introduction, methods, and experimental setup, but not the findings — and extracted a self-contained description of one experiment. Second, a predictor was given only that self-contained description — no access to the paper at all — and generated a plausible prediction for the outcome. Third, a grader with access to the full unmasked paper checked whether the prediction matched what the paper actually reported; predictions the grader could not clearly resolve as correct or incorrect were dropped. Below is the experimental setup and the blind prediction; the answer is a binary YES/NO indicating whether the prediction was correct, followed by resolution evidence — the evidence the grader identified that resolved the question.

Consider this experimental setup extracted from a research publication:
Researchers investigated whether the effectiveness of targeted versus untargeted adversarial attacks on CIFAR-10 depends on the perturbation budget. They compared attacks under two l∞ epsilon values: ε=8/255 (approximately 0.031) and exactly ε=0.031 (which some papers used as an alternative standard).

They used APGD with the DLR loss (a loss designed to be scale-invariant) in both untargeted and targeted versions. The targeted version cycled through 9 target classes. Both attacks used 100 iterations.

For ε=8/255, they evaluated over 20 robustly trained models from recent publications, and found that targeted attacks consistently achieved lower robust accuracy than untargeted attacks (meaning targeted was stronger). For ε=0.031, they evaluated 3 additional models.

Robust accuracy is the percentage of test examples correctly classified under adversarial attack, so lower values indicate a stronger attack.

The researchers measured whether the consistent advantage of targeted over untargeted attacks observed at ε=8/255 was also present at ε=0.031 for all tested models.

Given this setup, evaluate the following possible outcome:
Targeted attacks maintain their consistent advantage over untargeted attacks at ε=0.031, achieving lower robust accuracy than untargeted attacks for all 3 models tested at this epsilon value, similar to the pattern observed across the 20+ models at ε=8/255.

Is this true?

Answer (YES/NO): NO